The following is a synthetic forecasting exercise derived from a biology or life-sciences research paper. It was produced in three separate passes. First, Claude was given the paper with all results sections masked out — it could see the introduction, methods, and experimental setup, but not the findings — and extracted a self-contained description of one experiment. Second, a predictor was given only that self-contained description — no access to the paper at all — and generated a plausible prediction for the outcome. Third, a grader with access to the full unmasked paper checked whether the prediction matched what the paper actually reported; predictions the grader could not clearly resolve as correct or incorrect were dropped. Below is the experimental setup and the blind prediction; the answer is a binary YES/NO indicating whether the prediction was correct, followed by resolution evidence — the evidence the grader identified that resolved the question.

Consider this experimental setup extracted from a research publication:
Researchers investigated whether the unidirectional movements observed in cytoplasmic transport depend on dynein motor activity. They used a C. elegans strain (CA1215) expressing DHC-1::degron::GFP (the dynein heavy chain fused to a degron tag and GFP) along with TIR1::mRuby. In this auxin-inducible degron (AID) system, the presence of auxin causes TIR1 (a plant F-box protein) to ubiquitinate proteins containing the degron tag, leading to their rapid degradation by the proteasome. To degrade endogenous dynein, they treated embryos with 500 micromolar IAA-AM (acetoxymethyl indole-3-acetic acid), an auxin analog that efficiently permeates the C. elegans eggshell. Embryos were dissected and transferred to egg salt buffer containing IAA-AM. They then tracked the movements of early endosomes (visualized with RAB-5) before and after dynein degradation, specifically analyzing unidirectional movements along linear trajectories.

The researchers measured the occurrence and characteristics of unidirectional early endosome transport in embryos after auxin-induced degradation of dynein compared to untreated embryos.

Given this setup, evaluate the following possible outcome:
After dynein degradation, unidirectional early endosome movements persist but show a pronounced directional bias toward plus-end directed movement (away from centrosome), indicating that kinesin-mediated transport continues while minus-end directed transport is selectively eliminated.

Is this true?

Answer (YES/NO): NO